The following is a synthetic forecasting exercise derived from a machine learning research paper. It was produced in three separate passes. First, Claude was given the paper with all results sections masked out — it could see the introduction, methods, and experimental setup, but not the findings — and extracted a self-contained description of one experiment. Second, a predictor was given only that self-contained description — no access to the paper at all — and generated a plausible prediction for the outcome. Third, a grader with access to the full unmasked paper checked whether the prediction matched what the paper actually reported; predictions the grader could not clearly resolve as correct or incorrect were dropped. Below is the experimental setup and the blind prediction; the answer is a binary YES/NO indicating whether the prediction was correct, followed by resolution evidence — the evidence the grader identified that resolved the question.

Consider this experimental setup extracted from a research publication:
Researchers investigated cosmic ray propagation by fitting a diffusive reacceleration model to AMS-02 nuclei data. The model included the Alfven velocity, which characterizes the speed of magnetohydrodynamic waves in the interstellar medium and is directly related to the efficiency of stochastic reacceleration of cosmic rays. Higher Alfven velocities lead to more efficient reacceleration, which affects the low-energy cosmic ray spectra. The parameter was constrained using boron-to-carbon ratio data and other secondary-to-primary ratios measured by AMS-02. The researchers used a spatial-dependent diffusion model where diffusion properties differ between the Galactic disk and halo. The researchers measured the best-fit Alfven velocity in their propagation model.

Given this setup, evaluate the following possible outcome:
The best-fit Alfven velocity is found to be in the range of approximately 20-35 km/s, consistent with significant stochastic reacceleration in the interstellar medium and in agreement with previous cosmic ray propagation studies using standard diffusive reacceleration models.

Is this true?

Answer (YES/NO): NO